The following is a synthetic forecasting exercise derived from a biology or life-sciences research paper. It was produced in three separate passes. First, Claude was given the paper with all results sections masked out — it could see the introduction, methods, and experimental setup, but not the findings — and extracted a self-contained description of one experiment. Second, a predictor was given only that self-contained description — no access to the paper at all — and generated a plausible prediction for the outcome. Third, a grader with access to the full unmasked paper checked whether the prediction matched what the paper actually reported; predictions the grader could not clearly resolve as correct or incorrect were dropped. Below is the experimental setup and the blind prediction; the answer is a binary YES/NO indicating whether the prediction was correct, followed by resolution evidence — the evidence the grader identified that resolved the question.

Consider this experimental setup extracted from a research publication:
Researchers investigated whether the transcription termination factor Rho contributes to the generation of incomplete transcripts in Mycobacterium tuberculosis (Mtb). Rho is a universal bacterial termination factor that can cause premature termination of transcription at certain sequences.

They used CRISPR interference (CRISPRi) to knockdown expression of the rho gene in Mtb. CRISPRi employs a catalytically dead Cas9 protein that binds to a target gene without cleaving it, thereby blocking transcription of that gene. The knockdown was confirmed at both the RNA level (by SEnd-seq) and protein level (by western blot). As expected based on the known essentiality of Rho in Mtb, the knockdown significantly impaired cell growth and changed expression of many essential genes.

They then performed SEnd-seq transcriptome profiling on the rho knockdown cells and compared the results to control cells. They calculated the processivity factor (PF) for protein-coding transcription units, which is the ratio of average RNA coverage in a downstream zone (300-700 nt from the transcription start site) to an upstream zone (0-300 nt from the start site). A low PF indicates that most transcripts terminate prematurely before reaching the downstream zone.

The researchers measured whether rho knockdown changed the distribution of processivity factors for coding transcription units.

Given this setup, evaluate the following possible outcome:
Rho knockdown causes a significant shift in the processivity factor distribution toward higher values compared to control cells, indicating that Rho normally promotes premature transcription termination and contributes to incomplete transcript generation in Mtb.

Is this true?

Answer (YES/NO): NO